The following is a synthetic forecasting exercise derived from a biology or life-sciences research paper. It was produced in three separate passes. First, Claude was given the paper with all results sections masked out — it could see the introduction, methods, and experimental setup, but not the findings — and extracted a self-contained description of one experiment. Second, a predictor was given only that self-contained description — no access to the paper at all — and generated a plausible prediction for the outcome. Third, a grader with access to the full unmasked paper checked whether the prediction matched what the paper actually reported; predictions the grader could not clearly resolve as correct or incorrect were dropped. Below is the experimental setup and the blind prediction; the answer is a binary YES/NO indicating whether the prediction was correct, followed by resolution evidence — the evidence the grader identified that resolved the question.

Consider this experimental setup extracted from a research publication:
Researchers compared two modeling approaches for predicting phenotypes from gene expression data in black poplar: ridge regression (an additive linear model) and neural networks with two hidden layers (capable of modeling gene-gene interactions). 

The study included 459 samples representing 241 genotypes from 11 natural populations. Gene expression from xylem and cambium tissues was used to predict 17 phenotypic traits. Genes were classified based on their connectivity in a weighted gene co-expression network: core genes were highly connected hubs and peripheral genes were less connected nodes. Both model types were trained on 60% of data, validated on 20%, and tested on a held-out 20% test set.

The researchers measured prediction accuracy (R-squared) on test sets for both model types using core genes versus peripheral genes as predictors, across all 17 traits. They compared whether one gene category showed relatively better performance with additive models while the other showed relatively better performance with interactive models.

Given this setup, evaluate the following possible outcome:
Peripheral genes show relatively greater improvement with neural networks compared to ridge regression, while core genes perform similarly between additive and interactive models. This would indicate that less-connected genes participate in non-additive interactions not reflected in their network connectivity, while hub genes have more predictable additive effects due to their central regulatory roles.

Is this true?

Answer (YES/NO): NO